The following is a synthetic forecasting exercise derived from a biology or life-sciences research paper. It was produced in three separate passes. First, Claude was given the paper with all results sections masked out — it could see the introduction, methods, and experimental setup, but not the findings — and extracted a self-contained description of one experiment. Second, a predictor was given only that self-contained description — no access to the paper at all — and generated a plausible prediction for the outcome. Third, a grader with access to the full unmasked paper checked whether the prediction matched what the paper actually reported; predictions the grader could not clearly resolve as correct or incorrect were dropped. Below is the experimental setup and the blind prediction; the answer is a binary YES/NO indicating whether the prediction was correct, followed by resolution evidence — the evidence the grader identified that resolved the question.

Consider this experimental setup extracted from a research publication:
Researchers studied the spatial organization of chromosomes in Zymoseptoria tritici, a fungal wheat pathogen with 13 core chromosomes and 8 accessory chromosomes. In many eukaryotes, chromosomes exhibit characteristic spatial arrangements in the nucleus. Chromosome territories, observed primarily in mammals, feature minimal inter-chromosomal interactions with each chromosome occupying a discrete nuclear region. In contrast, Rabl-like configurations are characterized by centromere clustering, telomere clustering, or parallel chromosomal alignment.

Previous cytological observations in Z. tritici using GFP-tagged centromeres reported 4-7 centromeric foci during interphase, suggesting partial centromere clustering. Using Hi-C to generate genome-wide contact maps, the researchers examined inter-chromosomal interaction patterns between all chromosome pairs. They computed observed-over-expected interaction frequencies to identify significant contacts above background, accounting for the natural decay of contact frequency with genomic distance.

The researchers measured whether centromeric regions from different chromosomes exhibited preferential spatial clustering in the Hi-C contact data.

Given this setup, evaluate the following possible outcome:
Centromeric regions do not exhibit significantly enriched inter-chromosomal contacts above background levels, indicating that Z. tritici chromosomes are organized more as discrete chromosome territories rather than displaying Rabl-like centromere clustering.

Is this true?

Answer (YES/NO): NO